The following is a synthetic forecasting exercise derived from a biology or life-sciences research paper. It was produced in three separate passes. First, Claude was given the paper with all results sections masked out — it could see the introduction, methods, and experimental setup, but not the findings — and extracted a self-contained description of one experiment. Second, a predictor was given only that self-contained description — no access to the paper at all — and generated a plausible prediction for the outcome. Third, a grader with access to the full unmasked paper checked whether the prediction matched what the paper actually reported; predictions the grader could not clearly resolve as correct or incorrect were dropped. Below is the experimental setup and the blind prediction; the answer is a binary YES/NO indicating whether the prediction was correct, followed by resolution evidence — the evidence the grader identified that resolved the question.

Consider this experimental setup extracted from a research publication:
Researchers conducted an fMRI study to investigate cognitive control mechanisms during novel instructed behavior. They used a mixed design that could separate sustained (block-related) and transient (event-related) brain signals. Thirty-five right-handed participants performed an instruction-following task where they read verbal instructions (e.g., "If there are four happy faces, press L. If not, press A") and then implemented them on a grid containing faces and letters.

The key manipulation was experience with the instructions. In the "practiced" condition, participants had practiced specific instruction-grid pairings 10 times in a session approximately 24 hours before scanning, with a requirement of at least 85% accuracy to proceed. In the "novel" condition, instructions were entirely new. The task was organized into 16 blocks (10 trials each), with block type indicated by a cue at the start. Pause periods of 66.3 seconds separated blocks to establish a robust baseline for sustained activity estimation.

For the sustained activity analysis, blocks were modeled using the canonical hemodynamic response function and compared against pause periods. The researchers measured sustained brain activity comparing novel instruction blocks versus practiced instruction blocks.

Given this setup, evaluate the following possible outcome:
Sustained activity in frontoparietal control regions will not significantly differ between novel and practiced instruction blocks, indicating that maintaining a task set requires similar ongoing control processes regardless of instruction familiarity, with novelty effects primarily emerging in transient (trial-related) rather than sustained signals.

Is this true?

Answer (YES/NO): NO